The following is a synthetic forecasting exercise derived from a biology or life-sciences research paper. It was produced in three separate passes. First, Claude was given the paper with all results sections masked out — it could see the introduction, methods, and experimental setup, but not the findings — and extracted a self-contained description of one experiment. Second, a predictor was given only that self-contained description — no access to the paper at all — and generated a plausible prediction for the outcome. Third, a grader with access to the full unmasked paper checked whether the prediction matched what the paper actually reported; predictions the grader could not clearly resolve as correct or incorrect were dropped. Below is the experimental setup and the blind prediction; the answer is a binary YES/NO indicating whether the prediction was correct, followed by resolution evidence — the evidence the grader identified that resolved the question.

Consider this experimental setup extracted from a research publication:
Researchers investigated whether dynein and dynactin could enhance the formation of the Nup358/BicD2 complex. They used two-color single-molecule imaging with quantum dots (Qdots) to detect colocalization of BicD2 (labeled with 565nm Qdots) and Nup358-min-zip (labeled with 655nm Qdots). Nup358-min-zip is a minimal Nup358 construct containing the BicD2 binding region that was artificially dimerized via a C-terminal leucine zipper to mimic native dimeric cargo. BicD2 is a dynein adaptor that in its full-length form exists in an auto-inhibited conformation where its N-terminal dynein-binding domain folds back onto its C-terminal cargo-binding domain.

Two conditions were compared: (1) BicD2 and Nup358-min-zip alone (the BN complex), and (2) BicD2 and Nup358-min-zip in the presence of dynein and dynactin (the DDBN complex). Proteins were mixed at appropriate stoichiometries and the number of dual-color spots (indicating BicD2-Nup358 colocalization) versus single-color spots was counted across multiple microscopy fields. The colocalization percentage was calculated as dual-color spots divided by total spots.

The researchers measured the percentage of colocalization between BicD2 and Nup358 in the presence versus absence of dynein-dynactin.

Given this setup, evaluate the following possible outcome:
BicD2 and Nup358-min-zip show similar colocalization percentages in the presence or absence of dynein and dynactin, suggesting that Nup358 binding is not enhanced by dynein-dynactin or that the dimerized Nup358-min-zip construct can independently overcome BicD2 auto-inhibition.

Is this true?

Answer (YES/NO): NO